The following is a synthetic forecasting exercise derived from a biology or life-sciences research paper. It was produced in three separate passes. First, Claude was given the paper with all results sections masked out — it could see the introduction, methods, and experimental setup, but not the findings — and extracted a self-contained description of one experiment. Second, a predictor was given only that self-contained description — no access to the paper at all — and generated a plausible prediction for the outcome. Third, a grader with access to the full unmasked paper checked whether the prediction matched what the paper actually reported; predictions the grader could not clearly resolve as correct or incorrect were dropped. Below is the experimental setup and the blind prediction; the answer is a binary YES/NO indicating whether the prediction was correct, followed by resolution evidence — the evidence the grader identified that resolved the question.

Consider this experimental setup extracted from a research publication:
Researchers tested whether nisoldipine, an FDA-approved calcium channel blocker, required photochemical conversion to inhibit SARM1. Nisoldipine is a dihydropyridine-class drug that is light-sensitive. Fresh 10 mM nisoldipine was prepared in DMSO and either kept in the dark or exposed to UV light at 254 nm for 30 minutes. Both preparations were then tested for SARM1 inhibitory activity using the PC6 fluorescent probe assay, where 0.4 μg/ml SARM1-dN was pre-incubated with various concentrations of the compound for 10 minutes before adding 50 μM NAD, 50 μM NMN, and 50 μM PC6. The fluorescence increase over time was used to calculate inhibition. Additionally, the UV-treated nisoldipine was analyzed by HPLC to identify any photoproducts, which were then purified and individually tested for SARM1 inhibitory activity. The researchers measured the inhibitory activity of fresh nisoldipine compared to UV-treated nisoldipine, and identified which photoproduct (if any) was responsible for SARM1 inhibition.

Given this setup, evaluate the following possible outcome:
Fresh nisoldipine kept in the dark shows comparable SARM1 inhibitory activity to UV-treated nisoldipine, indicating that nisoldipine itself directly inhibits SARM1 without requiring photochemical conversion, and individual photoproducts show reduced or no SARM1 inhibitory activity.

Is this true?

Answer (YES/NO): NO